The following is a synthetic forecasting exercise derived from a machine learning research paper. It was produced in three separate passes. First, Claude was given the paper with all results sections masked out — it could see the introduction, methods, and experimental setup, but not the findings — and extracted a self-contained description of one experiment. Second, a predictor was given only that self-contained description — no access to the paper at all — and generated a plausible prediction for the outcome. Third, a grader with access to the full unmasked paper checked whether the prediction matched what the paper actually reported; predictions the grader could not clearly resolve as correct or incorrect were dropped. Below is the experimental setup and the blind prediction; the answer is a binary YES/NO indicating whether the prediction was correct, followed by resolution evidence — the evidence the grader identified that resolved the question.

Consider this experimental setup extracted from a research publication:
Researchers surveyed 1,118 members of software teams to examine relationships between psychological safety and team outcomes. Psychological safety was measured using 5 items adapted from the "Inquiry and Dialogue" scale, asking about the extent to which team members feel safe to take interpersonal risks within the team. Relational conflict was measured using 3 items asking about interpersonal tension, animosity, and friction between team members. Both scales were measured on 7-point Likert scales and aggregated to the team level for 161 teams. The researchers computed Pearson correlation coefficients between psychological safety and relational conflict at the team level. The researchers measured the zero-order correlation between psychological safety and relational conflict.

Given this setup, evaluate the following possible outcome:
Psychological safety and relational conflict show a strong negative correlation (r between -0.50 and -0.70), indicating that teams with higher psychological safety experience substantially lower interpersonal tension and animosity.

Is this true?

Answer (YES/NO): NO